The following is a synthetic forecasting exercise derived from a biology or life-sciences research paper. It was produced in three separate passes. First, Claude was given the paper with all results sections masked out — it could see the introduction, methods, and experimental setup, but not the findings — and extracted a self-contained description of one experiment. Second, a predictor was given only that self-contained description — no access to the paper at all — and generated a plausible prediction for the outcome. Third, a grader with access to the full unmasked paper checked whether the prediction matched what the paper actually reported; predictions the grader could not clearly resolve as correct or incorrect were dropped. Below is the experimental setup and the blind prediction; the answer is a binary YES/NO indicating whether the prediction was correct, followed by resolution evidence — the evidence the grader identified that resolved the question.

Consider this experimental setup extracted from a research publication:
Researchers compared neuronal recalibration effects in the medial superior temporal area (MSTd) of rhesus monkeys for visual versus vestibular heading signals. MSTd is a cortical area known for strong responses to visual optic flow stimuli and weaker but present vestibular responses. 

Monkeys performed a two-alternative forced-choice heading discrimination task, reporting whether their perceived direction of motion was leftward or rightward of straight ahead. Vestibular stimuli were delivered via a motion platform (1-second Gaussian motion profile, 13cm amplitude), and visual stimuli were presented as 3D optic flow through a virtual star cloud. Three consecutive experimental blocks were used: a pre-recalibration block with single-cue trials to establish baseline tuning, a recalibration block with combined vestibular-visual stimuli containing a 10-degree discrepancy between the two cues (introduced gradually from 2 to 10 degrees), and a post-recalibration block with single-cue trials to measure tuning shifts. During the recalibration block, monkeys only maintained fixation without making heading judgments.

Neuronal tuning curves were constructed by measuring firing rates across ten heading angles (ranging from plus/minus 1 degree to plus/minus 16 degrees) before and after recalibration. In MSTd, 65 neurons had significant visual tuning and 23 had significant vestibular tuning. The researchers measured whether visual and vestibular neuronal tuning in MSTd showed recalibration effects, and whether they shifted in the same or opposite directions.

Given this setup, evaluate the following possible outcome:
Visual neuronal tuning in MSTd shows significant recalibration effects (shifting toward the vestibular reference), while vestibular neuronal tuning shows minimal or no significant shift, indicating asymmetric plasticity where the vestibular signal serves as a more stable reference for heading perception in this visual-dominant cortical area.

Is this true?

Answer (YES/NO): NO